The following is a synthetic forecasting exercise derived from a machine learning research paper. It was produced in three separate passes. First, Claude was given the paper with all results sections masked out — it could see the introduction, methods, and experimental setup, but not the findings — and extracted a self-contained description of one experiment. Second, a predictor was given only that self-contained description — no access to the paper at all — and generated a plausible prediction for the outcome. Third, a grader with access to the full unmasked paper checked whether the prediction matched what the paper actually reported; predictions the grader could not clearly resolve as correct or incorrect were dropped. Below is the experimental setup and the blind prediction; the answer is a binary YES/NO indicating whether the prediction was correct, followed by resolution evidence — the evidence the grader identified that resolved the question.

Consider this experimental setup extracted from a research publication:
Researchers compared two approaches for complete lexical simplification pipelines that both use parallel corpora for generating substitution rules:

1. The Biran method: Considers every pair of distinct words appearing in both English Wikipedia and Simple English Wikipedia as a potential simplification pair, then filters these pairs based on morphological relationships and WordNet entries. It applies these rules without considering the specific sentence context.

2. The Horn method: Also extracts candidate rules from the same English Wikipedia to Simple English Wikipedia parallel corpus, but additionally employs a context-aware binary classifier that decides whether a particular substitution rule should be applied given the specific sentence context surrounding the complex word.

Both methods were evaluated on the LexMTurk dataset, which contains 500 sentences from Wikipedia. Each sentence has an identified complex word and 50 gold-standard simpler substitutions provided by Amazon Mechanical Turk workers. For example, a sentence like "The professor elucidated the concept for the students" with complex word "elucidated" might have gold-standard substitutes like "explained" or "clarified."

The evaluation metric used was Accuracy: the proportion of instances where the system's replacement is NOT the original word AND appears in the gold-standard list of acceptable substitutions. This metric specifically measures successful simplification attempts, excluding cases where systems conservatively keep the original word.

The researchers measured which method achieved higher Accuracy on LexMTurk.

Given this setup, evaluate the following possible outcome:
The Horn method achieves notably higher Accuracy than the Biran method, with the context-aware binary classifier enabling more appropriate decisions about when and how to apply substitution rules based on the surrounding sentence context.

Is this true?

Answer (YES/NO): YES